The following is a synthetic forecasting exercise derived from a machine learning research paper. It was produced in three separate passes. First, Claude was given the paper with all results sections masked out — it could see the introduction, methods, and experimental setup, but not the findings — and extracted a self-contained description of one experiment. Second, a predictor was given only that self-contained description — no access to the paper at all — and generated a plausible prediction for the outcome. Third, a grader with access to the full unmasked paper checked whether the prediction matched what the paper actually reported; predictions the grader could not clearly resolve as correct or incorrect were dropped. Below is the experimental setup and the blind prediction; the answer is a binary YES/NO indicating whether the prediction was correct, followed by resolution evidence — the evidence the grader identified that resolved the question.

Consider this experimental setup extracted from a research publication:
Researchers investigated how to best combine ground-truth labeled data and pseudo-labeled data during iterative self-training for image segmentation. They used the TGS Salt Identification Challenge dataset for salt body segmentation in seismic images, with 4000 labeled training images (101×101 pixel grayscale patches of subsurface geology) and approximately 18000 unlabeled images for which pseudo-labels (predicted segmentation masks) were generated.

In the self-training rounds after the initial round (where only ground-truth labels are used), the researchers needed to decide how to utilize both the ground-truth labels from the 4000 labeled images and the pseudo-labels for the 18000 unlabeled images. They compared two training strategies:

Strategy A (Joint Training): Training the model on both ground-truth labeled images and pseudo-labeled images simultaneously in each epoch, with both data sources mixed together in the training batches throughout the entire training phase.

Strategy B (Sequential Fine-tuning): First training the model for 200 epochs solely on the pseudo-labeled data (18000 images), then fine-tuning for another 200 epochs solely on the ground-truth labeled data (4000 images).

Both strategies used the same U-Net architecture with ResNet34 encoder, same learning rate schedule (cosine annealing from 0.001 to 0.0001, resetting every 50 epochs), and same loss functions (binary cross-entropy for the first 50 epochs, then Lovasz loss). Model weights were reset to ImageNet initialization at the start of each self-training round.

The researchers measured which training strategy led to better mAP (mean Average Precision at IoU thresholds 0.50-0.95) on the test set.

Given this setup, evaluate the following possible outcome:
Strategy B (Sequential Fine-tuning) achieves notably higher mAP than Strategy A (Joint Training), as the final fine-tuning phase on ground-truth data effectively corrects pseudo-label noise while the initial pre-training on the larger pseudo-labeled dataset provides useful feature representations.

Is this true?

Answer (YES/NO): YES